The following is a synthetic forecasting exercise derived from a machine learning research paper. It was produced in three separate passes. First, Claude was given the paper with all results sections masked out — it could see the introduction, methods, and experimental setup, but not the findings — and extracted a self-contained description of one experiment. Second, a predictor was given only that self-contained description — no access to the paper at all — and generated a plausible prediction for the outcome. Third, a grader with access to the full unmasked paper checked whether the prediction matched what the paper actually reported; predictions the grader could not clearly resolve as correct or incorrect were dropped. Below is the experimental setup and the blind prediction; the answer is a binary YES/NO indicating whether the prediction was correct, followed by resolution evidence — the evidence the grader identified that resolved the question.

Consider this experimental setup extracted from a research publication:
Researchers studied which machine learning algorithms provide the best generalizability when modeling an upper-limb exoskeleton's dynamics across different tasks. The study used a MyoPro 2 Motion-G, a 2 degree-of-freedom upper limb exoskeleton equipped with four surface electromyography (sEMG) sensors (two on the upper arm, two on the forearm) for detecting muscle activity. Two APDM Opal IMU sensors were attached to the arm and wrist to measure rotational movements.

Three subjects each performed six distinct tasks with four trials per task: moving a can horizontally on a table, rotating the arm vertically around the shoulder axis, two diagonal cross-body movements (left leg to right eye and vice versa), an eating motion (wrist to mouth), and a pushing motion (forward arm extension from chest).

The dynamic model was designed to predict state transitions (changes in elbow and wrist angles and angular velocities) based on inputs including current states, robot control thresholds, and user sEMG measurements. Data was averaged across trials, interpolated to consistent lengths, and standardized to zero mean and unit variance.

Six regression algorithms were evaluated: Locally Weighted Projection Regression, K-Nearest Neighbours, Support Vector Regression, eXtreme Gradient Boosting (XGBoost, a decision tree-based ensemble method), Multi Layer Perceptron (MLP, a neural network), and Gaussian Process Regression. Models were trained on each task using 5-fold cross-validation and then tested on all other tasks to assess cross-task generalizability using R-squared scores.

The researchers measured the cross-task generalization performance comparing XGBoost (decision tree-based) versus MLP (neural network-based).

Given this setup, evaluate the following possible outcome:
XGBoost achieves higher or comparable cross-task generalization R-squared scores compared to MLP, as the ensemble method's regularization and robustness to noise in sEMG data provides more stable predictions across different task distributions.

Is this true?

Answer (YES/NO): YES